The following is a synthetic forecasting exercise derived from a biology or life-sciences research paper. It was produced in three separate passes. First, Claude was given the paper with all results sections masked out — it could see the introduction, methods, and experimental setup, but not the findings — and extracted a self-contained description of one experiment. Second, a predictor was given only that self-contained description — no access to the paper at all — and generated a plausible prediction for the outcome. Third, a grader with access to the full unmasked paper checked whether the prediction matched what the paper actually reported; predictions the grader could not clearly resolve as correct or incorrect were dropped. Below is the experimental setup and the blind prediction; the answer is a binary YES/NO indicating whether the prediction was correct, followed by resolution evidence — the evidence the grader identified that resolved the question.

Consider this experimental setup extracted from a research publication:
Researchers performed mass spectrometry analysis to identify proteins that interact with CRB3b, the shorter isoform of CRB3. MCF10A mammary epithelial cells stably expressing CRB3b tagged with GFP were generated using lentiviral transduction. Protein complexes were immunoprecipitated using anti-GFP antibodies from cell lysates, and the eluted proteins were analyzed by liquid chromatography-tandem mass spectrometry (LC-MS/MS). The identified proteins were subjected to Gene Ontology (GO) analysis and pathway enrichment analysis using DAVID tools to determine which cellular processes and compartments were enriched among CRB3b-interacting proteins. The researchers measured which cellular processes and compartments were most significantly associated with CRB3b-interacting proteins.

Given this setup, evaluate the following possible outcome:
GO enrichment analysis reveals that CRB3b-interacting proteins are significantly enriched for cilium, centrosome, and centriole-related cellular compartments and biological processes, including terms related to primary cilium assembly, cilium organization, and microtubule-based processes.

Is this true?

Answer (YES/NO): NO